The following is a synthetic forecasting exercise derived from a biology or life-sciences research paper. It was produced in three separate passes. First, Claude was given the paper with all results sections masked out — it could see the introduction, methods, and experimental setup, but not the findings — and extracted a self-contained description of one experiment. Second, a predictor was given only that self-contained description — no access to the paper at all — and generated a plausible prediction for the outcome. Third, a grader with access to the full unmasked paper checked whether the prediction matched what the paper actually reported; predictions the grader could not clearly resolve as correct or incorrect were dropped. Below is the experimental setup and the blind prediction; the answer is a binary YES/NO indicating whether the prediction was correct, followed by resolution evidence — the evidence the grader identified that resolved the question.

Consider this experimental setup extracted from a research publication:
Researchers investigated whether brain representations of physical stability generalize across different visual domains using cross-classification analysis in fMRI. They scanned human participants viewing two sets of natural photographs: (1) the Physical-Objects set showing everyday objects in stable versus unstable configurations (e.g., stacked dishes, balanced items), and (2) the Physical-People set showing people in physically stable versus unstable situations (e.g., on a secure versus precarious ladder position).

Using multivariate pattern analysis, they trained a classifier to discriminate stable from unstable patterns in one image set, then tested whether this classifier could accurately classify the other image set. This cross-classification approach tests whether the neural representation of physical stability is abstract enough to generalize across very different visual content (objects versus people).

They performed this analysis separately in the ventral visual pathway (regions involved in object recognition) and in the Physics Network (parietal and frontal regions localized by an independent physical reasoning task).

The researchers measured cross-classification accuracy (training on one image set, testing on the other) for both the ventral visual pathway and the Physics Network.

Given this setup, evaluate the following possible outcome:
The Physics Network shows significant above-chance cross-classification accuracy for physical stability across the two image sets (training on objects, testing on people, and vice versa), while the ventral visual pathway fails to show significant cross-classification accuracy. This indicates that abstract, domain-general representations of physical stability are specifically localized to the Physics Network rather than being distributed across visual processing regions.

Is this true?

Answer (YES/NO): YES